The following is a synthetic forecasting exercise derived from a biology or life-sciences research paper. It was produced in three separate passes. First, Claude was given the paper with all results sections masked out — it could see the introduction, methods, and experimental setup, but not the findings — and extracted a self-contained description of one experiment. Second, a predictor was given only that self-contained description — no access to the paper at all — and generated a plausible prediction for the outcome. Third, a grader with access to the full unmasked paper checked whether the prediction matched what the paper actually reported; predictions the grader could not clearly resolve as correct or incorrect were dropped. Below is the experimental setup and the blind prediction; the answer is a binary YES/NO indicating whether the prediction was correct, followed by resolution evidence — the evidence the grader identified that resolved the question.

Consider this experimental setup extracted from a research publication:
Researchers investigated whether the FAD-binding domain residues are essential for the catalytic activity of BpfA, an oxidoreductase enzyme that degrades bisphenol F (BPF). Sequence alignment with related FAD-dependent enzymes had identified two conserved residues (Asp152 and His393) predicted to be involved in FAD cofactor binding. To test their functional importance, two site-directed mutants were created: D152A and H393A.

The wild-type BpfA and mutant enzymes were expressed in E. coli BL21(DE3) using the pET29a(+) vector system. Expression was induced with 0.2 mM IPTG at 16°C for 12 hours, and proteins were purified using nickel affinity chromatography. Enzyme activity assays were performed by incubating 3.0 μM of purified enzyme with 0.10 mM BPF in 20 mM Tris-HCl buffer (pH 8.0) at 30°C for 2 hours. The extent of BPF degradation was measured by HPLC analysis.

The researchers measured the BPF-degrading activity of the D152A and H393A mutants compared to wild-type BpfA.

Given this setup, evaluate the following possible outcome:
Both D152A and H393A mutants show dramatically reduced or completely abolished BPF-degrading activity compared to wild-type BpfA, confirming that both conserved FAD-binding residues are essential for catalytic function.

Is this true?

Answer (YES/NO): NO